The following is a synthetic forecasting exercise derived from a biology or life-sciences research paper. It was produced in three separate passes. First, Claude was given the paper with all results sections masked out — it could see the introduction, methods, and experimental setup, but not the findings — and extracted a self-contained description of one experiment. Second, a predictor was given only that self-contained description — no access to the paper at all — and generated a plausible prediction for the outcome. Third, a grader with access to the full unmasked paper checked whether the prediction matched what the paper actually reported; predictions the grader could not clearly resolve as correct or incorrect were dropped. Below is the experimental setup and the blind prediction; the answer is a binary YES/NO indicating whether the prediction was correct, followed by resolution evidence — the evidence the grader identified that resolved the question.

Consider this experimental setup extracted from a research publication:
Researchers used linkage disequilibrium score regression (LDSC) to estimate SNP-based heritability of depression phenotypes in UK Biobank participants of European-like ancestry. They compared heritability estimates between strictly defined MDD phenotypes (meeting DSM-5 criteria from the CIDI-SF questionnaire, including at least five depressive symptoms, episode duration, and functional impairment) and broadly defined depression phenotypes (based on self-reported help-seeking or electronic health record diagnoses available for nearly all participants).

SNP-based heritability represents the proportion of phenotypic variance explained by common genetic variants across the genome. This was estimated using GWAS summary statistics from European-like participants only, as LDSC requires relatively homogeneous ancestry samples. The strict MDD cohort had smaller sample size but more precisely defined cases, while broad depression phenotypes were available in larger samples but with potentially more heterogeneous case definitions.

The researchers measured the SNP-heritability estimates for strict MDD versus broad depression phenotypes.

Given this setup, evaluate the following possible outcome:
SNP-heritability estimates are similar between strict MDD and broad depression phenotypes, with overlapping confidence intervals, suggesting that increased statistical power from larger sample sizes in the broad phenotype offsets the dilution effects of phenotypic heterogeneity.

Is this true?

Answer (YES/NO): NO